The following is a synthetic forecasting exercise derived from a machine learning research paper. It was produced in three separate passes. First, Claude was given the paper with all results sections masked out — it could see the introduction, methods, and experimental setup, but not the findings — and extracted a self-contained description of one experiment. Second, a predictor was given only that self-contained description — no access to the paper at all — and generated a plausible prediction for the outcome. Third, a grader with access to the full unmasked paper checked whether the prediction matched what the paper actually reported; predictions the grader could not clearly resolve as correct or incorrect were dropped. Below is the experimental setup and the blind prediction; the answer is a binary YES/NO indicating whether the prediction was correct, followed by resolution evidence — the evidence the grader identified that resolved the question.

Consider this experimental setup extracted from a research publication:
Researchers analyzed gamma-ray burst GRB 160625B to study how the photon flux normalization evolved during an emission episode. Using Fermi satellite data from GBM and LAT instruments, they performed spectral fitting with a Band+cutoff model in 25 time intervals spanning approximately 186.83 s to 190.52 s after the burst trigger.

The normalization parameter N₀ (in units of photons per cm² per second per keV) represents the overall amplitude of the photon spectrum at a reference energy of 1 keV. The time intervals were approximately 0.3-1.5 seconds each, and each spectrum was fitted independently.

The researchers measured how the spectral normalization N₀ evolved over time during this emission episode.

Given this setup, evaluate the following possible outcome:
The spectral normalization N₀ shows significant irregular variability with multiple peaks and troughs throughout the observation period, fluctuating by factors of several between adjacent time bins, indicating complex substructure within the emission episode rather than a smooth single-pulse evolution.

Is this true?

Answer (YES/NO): NO